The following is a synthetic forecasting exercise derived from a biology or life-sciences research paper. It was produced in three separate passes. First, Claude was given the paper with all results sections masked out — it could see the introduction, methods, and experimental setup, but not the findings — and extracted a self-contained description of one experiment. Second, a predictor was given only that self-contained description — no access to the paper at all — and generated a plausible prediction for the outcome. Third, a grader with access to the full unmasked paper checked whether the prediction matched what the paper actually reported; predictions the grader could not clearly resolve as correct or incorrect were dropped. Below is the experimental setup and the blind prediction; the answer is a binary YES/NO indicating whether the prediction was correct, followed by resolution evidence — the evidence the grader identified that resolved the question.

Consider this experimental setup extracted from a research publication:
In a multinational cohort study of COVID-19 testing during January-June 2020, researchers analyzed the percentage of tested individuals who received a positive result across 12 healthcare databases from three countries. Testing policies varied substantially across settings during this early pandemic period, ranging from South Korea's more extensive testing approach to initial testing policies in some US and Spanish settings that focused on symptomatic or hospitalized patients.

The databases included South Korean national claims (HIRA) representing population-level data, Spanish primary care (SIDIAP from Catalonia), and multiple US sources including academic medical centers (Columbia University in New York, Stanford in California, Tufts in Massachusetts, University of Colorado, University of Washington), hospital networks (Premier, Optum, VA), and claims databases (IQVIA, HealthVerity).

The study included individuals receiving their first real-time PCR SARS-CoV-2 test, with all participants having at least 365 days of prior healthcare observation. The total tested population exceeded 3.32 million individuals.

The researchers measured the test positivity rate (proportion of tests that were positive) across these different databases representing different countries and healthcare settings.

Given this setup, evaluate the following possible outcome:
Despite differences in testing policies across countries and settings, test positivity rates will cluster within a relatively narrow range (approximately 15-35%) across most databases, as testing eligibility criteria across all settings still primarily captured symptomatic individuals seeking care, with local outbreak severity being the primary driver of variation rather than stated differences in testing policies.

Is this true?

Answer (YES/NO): NO